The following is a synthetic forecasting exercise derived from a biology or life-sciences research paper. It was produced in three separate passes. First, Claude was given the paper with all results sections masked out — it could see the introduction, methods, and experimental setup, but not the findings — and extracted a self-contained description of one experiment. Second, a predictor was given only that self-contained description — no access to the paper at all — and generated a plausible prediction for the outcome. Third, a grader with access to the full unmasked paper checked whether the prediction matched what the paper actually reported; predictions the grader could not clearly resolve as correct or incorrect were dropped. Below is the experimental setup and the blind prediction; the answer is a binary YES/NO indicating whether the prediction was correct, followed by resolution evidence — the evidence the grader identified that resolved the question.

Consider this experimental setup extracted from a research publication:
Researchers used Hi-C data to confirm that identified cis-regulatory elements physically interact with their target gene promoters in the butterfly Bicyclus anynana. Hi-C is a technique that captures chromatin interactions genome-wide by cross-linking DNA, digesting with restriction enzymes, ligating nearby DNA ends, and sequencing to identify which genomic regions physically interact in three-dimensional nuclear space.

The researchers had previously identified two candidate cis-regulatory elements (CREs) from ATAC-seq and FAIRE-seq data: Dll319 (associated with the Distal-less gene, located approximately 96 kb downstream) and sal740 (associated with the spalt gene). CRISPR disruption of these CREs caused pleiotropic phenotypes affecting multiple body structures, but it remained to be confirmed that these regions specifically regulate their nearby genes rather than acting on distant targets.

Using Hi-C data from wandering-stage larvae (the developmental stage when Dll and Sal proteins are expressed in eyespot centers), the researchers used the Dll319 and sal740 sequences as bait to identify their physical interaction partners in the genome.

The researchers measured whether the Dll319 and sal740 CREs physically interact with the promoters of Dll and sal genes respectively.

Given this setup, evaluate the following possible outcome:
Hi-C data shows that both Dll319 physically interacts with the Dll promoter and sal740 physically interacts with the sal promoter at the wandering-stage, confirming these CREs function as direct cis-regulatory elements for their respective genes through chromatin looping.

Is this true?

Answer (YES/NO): YES